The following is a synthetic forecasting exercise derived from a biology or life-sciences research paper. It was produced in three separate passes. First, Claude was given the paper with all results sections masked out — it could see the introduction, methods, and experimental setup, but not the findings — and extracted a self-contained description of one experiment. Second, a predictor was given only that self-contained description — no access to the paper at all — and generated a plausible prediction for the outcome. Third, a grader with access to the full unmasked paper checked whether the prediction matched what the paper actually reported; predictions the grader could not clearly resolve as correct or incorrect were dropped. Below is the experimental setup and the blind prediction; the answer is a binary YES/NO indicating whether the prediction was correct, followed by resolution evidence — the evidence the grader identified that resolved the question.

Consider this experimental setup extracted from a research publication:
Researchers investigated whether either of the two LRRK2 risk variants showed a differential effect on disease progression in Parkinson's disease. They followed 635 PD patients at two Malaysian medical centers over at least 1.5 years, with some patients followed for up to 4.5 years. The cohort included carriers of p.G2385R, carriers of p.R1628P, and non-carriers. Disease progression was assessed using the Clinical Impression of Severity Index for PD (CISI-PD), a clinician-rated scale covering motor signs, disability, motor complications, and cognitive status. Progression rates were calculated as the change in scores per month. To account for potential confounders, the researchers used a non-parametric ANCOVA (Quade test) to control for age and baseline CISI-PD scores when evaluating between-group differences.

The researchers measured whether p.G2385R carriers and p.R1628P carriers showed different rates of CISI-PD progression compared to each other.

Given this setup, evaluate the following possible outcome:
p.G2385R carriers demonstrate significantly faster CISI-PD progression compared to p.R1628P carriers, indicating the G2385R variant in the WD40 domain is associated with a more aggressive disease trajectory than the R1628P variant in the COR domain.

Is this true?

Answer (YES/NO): NO